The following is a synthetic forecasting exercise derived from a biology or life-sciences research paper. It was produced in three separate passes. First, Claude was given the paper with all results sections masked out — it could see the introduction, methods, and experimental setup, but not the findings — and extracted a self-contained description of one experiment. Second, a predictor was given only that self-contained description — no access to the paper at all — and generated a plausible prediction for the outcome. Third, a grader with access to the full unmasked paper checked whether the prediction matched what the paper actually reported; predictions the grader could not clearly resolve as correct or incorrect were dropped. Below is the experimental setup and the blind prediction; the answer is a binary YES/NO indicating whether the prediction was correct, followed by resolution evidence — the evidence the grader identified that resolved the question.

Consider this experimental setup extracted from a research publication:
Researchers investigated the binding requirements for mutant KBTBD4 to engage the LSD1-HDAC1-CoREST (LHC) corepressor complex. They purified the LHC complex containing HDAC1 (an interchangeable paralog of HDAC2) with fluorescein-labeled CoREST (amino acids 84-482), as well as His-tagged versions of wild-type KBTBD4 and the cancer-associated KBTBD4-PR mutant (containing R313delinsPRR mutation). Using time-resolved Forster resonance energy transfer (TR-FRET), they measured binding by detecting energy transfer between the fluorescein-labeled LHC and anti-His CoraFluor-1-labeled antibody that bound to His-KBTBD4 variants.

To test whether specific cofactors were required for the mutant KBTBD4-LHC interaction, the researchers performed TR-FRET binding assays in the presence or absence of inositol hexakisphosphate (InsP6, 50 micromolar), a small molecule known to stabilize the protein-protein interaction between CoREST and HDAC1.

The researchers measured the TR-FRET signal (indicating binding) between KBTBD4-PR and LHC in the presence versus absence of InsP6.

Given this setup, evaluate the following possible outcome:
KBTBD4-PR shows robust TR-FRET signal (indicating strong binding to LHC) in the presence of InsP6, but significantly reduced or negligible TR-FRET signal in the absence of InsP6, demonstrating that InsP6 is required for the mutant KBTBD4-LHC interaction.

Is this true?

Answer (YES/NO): YES